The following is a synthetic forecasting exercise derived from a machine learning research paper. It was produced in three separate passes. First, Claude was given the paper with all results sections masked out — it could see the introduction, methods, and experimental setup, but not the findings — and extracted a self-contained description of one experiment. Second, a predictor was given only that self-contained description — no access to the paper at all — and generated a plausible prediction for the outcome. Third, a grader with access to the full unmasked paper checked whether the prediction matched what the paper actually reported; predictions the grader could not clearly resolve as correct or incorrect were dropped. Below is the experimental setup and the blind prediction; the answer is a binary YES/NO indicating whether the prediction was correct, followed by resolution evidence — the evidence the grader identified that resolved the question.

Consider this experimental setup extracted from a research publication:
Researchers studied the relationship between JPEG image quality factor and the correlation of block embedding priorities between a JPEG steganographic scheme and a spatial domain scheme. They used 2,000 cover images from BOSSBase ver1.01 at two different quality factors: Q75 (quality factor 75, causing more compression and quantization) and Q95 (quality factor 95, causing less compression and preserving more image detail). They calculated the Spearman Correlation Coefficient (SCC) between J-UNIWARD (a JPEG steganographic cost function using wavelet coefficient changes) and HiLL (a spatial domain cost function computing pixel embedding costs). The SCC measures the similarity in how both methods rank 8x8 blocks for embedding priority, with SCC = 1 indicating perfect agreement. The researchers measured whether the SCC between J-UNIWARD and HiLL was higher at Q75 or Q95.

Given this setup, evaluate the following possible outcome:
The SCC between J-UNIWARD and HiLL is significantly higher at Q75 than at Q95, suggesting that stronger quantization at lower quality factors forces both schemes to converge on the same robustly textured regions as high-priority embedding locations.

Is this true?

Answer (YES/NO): NO